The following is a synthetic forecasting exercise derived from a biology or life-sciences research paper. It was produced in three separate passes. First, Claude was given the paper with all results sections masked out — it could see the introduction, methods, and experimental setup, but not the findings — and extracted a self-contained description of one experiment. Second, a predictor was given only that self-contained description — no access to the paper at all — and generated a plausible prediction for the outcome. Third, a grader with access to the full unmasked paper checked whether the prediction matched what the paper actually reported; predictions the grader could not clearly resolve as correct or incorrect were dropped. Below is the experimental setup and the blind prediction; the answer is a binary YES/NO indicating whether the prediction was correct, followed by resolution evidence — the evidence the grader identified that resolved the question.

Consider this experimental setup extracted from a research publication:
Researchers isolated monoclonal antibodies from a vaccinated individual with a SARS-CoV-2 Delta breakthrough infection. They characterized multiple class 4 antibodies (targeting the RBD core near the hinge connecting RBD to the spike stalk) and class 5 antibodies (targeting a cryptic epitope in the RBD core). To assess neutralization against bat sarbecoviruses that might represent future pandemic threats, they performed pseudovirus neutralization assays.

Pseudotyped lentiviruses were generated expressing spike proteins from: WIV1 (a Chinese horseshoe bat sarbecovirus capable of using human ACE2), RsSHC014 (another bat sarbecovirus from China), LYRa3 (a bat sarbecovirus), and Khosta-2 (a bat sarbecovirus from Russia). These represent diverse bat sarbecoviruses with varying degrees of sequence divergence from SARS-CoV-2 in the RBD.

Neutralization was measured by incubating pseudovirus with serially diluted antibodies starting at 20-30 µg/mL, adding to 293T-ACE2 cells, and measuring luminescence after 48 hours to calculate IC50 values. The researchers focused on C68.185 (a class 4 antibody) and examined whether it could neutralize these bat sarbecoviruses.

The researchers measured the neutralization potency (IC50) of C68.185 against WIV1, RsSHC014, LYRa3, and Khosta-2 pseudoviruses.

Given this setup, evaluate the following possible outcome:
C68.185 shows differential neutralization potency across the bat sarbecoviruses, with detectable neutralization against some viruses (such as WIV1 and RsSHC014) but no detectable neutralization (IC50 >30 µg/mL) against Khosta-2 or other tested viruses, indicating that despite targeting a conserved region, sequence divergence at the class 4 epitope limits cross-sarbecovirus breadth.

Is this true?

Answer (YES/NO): NO